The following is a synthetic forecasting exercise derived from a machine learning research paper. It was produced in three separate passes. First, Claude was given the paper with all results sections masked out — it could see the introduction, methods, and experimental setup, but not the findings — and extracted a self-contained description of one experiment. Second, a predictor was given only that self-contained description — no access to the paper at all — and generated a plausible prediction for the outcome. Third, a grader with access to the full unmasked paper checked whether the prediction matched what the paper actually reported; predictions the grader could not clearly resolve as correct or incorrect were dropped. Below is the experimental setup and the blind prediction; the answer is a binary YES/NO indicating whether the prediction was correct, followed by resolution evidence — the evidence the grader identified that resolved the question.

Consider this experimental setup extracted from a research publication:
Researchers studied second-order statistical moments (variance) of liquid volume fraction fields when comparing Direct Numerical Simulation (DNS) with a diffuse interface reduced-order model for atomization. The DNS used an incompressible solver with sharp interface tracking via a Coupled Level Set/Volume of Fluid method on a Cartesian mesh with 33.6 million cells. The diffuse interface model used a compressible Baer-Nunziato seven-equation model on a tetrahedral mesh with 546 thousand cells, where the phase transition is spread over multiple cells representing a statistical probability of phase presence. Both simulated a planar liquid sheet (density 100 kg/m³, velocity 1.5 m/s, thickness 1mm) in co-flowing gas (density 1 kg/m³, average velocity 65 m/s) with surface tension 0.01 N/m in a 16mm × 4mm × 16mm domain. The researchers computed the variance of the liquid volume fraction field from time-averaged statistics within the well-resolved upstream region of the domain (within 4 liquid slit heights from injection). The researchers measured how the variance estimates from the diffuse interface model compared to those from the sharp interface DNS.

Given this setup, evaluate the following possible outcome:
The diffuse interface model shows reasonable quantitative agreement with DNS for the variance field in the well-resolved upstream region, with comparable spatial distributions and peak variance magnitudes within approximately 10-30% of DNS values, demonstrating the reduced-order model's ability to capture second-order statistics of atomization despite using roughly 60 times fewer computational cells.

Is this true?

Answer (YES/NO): NO